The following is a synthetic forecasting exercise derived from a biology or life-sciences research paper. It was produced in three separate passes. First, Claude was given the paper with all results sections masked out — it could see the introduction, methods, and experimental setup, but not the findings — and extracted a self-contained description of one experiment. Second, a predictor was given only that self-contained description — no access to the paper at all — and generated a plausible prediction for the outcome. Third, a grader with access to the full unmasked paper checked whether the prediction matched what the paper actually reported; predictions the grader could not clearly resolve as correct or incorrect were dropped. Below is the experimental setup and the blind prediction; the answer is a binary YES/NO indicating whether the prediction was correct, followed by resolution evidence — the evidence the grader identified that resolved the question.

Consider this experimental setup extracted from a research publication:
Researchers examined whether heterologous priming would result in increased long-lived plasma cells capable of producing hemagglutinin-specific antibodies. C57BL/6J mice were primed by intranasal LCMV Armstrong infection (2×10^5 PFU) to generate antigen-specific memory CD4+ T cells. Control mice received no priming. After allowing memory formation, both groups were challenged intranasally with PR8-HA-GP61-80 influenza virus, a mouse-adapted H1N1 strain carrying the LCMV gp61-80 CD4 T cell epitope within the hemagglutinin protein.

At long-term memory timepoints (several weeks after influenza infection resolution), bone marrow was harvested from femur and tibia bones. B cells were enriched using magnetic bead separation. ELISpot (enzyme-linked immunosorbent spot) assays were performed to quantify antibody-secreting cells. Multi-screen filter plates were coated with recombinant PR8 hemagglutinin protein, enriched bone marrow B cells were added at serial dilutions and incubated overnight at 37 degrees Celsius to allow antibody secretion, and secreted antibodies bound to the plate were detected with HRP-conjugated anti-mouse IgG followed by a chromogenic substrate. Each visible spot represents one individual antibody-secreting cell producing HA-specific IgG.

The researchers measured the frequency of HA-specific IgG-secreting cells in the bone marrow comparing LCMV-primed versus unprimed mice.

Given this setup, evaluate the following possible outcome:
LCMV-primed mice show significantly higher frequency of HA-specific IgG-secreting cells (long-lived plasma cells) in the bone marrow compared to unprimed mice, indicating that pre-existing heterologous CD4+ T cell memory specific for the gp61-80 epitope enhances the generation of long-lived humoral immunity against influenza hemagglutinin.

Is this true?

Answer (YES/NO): NO